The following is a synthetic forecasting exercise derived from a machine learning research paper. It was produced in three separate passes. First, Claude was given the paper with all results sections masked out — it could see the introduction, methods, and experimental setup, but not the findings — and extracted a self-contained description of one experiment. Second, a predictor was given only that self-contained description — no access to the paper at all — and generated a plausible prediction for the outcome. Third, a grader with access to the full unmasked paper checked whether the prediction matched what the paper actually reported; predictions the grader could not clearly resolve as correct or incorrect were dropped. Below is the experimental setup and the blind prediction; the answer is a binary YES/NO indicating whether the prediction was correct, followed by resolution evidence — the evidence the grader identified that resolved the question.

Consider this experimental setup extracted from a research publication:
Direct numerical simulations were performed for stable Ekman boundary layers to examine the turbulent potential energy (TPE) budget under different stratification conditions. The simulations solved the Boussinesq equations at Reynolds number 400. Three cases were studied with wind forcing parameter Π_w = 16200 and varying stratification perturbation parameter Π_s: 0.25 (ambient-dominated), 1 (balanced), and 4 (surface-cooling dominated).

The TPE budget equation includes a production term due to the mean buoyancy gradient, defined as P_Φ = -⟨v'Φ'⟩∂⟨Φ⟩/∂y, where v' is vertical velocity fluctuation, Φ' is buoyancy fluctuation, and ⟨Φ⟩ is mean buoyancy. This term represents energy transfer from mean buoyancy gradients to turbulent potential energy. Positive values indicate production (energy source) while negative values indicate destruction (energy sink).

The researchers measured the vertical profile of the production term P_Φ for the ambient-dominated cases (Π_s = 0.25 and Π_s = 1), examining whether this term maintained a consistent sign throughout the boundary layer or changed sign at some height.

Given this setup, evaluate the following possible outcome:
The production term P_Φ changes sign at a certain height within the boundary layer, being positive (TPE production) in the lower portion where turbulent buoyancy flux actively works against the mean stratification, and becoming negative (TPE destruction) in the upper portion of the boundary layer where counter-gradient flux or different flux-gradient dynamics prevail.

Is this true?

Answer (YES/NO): YES